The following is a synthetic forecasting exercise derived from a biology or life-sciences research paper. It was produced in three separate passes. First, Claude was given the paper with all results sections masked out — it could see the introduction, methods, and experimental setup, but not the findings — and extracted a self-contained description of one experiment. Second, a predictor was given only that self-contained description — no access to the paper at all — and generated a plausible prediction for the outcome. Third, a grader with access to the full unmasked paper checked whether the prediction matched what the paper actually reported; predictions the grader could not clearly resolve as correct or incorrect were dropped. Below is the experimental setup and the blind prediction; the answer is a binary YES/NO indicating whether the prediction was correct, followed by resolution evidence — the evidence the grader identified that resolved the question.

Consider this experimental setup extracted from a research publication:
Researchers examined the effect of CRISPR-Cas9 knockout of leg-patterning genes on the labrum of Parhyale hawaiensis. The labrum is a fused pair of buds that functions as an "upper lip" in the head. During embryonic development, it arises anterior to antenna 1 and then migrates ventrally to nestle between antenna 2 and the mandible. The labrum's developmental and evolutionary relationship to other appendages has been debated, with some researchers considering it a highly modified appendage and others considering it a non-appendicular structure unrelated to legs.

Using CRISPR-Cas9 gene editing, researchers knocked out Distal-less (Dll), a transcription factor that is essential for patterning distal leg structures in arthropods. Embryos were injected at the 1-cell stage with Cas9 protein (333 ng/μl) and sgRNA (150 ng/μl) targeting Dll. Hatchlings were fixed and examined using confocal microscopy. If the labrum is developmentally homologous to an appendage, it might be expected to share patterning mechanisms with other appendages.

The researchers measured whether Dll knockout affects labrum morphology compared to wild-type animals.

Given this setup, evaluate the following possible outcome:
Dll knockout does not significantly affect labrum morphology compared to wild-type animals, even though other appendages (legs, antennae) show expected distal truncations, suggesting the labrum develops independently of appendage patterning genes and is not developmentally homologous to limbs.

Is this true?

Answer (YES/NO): NO